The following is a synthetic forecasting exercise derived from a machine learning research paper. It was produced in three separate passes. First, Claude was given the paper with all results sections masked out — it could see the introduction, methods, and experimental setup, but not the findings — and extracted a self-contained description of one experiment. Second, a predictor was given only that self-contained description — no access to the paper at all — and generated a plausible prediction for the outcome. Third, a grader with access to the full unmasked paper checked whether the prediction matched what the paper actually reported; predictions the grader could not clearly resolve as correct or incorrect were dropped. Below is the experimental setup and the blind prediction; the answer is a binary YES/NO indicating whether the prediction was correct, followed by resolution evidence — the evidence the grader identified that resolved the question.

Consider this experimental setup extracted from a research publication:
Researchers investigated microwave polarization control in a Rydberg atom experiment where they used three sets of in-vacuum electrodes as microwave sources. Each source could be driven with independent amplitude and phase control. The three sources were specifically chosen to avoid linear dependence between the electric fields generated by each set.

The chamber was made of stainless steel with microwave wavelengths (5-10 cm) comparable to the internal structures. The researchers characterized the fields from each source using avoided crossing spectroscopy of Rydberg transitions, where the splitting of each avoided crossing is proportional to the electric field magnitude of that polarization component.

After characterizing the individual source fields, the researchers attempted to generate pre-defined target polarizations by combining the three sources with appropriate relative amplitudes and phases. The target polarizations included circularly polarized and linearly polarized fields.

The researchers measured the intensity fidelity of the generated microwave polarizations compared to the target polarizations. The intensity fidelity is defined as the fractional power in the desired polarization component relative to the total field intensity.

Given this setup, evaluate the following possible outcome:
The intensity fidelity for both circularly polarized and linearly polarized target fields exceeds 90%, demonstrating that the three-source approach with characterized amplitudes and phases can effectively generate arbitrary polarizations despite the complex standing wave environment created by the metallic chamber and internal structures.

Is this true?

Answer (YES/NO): YES